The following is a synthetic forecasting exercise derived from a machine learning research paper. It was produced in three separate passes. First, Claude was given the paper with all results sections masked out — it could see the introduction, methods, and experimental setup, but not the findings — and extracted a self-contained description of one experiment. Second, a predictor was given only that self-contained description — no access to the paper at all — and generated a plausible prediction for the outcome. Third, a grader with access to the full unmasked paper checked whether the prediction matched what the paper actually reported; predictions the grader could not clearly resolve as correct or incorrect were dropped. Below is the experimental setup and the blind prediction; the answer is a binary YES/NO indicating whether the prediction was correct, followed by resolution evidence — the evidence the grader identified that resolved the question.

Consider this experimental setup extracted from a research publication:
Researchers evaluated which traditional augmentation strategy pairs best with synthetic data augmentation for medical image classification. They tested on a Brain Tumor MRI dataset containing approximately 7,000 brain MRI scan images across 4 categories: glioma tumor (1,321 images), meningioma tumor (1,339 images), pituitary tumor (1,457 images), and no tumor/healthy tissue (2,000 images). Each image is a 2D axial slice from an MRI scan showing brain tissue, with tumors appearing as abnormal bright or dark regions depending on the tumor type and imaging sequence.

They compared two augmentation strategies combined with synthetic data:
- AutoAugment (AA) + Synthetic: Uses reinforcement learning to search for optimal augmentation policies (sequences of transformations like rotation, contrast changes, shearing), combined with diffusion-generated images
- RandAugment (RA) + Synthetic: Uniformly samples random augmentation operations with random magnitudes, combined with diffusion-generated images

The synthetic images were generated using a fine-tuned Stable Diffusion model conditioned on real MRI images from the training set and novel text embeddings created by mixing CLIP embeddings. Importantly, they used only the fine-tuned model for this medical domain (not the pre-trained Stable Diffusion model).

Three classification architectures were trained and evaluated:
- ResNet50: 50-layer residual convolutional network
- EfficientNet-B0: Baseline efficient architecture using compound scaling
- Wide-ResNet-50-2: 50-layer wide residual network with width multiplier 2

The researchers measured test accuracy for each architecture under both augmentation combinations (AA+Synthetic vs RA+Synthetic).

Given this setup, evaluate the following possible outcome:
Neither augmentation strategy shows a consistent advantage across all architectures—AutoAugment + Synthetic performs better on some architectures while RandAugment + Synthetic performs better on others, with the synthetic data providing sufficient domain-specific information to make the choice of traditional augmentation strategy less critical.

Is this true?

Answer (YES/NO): NO